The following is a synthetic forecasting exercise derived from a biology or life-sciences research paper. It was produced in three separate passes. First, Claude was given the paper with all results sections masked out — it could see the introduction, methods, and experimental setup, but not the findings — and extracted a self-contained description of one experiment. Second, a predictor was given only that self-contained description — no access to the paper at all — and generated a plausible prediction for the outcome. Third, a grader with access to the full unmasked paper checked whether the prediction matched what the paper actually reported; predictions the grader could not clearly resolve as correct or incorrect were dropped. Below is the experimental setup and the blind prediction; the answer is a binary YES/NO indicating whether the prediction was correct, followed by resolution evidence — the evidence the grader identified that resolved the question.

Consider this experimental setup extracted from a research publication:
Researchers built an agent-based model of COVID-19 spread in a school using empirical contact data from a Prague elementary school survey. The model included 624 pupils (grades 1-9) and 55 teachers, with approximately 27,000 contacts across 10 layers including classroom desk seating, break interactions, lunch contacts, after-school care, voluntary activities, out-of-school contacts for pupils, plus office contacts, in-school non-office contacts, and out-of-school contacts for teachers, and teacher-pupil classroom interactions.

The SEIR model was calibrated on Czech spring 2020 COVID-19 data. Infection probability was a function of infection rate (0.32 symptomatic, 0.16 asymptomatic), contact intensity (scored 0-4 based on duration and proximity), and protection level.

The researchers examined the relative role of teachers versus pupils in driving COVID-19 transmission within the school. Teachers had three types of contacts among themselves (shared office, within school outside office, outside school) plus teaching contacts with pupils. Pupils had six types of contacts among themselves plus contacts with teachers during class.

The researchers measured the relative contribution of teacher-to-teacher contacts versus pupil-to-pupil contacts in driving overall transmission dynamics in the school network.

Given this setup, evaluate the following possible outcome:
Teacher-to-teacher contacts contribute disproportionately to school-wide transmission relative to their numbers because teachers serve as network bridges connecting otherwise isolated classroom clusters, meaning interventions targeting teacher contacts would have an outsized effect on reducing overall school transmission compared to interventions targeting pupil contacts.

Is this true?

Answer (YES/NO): NO